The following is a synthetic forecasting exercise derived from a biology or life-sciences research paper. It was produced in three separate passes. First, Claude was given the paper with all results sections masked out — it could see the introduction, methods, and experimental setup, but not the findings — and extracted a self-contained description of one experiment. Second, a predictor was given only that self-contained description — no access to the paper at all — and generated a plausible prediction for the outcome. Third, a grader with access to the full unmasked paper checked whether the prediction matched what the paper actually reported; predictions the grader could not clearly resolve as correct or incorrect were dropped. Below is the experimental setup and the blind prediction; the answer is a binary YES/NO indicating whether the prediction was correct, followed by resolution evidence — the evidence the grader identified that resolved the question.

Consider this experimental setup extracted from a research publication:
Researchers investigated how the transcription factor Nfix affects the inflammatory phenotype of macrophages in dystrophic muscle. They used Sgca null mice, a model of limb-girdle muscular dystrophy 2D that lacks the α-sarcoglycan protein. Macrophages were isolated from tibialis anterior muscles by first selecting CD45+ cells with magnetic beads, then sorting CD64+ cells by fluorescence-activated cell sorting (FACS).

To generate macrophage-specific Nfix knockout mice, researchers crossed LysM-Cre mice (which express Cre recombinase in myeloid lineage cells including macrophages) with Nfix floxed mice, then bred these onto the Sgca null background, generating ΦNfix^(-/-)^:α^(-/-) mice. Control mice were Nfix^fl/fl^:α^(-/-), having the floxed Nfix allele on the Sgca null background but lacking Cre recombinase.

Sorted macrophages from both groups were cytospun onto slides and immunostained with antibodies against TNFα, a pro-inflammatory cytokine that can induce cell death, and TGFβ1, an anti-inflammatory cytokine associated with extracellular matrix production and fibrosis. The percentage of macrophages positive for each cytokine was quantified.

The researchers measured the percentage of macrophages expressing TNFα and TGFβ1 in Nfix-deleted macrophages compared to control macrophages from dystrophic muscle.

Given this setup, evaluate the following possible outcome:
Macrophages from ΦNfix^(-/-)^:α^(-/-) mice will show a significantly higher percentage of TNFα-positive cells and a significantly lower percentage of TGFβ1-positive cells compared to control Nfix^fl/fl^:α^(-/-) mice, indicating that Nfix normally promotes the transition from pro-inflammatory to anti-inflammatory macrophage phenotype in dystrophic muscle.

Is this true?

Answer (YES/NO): YES